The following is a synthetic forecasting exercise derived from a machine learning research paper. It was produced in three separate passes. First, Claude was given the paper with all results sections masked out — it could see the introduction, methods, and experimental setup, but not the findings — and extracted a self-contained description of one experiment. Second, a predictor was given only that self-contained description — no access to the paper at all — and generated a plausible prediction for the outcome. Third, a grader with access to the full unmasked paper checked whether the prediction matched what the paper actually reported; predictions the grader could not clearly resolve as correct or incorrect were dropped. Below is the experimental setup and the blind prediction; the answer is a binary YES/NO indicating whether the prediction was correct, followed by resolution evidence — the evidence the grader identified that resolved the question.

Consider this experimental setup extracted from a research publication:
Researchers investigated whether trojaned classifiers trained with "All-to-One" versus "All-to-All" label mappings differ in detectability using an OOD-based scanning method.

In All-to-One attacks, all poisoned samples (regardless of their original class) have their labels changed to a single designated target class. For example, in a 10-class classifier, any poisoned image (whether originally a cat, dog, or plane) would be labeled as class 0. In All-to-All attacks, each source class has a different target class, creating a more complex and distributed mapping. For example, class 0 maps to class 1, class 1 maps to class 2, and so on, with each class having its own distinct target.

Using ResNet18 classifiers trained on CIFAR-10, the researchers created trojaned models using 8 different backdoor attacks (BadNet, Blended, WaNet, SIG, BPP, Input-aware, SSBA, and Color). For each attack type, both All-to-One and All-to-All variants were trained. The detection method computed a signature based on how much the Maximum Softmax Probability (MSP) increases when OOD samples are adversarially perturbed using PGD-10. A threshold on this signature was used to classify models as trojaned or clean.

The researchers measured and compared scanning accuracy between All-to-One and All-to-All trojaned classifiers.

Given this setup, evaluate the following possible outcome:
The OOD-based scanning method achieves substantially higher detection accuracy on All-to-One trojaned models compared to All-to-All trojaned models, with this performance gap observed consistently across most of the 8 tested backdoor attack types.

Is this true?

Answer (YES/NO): NO